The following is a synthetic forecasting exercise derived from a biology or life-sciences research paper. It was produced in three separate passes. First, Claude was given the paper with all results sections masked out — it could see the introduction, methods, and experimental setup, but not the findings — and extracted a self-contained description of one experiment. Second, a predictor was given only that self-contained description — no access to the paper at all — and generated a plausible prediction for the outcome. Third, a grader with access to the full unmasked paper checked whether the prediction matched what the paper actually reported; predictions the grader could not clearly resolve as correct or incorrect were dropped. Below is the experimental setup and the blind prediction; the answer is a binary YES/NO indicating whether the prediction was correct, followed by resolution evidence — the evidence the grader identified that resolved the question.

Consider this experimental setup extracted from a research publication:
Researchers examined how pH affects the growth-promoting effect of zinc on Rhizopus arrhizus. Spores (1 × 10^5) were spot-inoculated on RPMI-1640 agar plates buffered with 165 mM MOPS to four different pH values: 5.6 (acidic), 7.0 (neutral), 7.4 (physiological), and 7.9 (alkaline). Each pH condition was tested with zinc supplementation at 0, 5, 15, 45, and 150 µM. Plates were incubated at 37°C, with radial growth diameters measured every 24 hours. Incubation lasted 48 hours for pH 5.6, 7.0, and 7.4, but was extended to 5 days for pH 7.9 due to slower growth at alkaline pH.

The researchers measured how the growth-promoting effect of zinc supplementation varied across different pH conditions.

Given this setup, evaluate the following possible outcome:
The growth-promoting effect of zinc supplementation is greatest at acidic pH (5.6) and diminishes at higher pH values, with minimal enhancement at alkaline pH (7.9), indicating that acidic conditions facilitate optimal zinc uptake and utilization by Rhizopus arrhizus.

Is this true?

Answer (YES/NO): NO